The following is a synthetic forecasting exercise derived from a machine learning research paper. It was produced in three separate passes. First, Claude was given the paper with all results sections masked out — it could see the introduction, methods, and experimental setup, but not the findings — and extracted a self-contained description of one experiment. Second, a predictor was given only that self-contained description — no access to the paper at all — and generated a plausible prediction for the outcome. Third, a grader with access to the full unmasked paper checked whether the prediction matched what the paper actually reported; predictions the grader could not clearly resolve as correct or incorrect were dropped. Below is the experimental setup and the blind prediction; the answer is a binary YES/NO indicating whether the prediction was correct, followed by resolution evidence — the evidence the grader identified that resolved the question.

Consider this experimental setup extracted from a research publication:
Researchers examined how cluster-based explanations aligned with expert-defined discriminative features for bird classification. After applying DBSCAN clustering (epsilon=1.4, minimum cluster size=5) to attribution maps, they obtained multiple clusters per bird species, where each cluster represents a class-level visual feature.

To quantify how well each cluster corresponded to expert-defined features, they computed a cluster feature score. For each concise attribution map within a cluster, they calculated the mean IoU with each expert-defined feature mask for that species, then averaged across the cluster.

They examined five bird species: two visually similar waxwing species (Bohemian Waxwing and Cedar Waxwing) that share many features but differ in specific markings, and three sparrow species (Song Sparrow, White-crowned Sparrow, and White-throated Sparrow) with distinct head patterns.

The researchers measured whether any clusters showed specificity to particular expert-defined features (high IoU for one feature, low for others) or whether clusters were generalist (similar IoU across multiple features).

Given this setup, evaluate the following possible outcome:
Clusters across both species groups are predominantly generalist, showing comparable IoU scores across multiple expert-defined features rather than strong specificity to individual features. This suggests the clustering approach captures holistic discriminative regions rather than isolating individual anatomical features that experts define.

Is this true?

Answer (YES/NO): NO